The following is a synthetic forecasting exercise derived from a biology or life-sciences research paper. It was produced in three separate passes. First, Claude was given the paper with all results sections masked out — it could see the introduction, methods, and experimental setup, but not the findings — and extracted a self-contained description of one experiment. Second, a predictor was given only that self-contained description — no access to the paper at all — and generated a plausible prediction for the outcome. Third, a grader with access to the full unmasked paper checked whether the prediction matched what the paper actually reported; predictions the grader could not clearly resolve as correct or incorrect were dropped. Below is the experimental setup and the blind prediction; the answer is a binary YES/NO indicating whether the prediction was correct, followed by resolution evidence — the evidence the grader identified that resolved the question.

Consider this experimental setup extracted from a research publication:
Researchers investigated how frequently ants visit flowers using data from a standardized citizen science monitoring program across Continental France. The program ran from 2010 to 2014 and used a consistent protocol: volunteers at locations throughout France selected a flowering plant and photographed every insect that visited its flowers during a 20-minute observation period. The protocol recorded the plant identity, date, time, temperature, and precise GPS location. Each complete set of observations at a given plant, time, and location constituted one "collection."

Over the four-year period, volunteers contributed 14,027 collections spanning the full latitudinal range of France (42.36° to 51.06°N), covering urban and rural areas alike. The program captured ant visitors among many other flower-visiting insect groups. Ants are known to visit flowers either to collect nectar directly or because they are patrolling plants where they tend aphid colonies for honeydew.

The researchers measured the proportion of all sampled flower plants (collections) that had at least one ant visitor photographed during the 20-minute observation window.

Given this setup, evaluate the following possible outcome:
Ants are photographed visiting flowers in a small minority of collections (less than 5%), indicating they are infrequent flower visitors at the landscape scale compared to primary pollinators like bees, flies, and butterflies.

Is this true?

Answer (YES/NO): NO